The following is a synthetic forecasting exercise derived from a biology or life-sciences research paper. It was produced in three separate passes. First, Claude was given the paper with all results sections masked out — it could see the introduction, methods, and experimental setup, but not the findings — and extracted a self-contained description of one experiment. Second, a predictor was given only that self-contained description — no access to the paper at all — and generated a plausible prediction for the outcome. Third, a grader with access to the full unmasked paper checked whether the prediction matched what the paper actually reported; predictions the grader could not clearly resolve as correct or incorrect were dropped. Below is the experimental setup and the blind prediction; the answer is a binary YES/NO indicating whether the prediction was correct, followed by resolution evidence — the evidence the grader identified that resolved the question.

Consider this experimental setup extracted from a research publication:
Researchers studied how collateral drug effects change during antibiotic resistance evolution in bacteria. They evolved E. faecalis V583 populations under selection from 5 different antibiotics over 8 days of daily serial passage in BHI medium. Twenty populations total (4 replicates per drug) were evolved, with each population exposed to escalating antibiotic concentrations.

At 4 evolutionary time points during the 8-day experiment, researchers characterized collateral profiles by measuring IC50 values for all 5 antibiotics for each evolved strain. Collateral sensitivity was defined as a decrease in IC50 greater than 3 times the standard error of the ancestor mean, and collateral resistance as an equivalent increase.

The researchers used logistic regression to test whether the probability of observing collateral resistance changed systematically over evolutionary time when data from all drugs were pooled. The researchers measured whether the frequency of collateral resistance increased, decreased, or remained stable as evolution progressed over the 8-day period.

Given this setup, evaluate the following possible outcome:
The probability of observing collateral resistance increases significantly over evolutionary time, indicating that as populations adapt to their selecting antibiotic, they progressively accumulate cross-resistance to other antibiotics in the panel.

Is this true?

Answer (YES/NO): NO